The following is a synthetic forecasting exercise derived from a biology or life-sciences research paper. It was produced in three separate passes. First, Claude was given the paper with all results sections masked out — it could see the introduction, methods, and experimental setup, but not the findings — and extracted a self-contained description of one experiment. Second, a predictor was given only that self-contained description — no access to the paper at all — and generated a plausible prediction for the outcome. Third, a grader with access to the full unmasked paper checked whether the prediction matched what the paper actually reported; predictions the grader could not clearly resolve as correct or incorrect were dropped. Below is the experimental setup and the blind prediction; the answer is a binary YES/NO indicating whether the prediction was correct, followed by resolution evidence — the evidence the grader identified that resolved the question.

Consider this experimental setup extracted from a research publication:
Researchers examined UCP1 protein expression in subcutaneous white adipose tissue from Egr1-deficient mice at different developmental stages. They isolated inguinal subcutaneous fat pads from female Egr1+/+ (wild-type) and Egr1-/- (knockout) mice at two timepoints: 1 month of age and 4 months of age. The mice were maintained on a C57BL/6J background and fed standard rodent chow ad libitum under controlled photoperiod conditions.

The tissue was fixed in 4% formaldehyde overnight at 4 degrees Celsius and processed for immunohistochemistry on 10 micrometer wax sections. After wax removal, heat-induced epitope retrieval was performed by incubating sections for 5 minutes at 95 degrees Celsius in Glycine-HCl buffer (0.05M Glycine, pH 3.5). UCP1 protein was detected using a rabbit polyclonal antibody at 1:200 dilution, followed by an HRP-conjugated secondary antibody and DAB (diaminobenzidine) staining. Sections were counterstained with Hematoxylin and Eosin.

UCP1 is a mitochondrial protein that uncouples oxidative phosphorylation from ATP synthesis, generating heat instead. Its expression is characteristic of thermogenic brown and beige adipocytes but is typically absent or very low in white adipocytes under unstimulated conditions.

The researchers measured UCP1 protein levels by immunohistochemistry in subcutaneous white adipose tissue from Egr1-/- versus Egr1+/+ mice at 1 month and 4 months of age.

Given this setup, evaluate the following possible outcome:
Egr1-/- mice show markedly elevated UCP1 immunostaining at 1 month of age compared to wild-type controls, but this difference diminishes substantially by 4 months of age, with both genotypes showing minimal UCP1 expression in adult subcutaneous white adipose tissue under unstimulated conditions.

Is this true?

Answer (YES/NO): NO